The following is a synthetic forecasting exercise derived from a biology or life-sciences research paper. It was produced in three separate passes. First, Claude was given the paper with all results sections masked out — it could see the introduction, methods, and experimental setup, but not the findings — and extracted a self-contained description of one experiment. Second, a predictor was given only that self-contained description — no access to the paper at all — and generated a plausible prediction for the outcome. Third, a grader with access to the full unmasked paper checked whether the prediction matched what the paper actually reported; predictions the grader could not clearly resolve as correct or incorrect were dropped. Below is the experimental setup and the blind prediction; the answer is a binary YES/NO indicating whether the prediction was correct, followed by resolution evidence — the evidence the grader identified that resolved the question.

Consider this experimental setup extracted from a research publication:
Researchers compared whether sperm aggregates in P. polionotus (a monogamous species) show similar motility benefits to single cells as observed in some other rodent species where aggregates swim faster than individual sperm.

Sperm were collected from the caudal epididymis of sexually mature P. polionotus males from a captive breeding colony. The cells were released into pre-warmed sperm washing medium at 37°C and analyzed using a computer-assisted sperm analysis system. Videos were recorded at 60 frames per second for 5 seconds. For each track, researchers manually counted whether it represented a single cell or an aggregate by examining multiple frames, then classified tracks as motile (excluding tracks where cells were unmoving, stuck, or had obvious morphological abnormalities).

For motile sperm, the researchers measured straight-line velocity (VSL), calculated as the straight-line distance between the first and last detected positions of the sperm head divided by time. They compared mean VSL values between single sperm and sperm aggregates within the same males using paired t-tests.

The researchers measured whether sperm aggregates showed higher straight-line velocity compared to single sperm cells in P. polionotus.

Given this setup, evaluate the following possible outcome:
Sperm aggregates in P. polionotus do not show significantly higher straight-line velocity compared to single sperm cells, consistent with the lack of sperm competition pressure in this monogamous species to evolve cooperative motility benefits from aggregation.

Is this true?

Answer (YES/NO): YES